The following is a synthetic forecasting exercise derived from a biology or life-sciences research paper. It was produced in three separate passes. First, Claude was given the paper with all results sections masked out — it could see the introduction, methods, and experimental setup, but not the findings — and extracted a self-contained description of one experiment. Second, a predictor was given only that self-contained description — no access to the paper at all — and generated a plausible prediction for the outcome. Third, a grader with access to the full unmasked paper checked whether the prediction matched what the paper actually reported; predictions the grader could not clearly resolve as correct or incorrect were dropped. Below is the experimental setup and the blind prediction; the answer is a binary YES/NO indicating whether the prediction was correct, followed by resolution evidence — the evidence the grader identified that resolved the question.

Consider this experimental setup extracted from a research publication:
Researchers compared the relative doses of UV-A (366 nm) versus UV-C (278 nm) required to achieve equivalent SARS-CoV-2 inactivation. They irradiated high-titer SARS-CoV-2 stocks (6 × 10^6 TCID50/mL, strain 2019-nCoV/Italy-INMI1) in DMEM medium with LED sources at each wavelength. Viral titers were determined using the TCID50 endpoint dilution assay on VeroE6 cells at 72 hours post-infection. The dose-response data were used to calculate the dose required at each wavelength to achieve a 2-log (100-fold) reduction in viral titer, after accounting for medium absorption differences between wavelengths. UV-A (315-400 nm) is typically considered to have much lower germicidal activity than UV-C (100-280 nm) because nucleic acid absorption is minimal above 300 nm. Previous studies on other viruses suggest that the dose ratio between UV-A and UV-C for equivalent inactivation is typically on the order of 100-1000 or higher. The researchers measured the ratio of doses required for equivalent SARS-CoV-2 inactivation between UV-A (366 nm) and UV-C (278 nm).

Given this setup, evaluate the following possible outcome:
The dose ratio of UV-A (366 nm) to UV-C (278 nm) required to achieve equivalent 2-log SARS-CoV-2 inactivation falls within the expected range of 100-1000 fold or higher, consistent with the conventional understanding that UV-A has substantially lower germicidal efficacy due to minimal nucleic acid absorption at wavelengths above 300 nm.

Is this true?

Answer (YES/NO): NO